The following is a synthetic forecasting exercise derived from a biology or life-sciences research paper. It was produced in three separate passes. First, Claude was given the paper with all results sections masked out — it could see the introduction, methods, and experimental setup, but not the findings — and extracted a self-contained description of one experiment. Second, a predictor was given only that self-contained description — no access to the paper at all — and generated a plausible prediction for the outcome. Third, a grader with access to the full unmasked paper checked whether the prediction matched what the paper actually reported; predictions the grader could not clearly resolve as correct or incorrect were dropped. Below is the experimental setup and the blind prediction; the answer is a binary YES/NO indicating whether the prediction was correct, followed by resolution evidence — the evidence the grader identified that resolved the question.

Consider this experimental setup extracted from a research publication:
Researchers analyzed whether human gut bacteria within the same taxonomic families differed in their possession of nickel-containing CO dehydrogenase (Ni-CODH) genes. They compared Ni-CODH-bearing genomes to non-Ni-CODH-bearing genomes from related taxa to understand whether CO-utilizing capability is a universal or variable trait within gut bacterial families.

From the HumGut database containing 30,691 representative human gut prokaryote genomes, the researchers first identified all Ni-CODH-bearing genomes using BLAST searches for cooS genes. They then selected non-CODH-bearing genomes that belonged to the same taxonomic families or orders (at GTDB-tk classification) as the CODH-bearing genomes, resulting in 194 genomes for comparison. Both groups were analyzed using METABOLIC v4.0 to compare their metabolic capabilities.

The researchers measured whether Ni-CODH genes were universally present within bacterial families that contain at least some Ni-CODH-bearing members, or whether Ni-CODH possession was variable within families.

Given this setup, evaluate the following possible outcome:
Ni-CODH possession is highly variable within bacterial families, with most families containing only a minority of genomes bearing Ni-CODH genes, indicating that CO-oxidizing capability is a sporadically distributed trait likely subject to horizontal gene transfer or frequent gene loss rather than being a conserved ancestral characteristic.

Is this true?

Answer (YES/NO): YES